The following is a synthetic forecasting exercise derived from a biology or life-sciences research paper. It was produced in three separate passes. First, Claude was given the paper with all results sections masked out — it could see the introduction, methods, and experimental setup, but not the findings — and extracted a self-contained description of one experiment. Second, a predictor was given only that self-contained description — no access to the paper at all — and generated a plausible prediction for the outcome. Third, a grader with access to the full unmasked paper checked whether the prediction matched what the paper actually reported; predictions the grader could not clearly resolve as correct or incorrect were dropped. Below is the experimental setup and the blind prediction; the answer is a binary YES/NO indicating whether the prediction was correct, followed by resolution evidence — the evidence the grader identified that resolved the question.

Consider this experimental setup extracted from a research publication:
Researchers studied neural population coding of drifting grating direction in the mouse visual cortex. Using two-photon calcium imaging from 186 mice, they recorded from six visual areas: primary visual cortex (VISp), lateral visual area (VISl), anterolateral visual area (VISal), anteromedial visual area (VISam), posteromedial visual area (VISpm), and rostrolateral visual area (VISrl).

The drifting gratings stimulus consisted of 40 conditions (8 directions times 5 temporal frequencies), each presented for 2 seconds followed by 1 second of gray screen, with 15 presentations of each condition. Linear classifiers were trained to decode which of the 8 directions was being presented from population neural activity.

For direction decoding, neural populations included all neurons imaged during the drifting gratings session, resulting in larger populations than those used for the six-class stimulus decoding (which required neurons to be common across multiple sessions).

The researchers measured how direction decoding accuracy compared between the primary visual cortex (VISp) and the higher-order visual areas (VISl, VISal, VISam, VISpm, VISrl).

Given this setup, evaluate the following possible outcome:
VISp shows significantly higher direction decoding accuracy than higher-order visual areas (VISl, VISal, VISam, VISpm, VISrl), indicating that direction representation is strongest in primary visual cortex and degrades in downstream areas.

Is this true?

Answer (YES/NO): NO